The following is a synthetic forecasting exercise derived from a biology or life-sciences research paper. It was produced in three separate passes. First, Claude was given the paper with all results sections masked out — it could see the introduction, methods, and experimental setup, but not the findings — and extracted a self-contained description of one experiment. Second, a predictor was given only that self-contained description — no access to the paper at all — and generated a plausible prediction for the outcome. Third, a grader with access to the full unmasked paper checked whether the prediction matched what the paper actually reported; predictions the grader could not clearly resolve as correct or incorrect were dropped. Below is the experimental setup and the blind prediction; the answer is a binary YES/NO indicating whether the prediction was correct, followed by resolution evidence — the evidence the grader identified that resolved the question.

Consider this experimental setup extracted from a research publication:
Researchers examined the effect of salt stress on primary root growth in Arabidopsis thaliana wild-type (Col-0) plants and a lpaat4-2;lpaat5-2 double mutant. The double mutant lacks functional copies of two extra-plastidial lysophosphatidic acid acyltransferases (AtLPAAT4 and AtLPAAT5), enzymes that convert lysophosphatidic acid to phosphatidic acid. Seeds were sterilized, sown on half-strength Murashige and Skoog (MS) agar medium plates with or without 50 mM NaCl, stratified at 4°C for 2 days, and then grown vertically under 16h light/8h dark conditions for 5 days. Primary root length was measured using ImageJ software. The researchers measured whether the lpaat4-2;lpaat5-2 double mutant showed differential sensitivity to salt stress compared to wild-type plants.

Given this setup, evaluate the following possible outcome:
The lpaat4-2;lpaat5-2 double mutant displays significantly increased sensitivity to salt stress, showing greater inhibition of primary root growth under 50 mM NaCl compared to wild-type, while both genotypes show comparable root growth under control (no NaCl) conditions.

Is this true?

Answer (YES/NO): NO